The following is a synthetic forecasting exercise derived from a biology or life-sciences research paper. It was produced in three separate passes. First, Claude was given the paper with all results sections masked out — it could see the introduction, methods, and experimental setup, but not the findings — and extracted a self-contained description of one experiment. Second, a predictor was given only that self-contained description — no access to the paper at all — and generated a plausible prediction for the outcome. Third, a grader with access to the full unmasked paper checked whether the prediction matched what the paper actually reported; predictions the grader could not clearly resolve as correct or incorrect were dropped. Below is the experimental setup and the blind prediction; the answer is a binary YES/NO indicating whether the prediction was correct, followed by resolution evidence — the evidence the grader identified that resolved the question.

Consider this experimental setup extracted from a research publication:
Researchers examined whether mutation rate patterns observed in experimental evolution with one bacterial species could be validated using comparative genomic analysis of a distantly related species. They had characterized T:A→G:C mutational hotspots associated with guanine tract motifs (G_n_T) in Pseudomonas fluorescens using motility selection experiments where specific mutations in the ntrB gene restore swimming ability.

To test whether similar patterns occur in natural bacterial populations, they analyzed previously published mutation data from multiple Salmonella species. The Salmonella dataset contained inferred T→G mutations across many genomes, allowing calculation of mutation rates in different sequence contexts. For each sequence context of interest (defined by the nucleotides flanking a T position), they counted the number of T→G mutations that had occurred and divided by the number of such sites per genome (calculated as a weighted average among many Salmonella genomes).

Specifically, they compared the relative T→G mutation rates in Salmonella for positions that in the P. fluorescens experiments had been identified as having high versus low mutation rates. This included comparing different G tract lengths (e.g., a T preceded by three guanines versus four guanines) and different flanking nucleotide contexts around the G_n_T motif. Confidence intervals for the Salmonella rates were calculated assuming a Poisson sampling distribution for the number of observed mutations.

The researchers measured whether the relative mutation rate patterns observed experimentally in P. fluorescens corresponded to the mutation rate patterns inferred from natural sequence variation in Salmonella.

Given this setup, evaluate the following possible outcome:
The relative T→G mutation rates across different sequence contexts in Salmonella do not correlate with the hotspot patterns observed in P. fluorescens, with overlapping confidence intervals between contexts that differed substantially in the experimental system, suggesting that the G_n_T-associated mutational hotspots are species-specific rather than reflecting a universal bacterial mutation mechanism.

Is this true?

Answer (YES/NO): NO